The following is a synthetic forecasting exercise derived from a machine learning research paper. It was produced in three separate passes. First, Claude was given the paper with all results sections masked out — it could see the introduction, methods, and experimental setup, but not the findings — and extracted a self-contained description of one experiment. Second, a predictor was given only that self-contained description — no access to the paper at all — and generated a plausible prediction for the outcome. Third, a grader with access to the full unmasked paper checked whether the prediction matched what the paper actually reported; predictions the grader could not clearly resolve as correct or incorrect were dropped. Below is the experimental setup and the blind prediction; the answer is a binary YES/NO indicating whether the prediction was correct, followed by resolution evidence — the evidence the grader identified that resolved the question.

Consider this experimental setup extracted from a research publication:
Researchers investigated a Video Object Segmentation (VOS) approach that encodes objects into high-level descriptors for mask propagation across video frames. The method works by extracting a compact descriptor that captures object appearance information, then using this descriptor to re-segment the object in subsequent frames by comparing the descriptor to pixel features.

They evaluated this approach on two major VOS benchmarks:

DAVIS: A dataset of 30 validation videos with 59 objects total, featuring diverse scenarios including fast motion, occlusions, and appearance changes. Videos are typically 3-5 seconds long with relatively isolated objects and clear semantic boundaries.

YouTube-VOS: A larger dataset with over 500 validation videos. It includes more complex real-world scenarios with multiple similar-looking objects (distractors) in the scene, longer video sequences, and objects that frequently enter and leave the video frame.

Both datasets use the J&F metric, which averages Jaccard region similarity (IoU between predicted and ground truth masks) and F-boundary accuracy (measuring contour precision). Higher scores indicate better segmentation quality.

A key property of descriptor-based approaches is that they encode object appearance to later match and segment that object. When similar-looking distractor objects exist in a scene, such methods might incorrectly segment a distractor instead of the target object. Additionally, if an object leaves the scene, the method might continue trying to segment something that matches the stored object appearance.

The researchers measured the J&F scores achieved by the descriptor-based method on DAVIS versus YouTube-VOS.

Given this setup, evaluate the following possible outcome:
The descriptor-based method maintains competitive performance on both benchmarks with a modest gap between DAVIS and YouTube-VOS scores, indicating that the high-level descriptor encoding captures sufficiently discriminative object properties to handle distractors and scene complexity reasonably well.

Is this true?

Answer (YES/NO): NO